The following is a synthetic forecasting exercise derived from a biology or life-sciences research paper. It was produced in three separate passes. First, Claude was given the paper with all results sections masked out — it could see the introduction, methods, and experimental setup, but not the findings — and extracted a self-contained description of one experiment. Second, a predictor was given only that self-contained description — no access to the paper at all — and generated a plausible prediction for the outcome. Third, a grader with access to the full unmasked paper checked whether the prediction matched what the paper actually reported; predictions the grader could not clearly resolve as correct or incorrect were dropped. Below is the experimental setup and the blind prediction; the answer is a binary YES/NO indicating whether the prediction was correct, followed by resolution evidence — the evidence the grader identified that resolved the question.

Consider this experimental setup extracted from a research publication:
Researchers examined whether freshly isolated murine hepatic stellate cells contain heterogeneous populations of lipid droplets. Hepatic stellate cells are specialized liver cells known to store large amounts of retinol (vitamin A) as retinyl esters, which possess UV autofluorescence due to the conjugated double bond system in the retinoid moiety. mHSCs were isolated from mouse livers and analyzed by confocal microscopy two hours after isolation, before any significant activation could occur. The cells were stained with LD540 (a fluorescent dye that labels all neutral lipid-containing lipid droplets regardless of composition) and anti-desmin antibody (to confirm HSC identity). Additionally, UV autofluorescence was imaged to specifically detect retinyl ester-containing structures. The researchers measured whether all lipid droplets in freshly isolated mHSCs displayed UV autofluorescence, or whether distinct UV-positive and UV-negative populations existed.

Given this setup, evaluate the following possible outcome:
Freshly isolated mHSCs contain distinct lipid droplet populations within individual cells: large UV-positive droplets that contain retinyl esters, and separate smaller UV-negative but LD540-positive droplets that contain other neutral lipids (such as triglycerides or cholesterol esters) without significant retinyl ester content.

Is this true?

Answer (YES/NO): YES